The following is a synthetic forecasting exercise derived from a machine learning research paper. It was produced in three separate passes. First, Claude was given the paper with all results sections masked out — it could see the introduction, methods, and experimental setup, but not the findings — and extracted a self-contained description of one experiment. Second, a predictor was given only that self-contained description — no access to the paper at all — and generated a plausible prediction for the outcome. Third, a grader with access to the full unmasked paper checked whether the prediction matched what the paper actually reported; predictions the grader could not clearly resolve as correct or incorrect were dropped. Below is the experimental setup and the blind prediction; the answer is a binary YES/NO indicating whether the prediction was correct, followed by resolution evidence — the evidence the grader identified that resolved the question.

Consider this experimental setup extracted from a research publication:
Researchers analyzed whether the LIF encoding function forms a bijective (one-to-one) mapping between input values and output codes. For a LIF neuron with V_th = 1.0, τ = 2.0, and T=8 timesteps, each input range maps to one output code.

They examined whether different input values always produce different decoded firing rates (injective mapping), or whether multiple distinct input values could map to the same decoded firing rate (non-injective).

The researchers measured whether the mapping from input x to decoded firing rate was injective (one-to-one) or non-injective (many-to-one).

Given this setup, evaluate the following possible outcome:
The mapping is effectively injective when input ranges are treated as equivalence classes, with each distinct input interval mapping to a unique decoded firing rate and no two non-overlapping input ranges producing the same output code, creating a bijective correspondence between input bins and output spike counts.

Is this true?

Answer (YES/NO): NO